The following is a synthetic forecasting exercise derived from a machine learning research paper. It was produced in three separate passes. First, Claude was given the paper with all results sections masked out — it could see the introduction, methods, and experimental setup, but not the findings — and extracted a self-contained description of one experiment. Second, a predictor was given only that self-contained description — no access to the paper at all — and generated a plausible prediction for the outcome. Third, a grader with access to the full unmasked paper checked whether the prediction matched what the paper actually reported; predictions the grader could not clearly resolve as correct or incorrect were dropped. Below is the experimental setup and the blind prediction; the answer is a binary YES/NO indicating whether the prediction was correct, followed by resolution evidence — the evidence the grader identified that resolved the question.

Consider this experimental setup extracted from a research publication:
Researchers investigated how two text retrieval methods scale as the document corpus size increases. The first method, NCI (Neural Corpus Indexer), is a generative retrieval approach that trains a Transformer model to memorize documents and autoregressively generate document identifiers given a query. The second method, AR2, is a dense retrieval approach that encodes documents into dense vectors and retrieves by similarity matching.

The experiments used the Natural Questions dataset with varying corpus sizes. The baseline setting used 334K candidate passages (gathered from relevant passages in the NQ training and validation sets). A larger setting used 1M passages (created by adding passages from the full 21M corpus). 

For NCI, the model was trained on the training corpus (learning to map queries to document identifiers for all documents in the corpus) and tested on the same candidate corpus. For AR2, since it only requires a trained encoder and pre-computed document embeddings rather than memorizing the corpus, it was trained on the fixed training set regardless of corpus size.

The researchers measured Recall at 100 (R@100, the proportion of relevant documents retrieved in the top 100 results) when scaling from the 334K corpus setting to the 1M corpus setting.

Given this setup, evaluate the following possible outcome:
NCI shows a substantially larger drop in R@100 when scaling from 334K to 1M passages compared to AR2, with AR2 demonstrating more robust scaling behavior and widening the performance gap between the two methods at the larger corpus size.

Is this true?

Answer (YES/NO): YES